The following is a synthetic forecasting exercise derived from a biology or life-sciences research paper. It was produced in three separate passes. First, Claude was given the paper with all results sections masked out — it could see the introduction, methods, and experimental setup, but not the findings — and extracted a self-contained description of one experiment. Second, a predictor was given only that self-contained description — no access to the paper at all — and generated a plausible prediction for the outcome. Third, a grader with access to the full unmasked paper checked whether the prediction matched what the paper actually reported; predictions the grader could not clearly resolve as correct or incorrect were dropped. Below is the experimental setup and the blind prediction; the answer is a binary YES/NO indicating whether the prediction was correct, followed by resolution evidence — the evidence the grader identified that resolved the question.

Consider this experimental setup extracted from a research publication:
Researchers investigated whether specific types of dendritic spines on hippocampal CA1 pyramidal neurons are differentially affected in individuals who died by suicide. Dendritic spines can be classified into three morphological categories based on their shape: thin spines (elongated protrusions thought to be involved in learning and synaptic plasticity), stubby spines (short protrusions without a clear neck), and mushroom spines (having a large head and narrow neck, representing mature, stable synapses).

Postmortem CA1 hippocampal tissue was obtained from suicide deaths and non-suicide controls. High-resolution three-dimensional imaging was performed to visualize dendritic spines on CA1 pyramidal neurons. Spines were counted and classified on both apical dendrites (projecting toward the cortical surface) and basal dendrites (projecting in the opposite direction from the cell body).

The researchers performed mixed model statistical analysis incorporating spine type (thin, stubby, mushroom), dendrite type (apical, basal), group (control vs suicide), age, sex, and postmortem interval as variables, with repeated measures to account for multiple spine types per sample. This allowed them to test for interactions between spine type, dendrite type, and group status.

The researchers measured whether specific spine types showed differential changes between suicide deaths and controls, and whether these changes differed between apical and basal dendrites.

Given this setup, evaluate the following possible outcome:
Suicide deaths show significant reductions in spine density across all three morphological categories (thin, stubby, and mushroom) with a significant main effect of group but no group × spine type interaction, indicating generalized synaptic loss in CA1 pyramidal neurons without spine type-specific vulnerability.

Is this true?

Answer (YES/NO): NO